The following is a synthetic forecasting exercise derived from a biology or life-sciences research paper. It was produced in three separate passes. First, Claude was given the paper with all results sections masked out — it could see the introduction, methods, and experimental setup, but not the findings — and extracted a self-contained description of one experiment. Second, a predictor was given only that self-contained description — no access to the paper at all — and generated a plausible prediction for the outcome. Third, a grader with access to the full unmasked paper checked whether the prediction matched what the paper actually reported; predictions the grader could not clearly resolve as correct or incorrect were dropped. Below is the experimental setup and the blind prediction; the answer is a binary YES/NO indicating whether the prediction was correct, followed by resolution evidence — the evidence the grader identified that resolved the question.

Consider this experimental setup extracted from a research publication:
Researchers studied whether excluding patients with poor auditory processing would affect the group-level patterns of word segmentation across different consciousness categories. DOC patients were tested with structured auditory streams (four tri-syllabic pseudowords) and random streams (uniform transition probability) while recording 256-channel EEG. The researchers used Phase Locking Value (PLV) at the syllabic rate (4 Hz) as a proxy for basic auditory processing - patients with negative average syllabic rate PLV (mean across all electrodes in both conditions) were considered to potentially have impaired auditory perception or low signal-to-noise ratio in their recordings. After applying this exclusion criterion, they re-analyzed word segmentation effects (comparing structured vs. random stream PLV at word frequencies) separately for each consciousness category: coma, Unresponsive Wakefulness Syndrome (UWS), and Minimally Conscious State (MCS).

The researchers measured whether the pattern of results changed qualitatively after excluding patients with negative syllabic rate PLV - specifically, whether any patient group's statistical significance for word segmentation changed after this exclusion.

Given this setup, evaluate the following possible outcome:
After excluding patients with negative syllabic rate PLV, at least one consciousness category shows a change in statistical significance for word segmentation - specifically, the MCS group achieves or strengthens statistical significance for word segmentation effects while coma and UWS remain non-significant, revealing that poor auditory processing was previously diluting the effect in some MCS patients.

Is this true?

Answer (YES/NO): NO